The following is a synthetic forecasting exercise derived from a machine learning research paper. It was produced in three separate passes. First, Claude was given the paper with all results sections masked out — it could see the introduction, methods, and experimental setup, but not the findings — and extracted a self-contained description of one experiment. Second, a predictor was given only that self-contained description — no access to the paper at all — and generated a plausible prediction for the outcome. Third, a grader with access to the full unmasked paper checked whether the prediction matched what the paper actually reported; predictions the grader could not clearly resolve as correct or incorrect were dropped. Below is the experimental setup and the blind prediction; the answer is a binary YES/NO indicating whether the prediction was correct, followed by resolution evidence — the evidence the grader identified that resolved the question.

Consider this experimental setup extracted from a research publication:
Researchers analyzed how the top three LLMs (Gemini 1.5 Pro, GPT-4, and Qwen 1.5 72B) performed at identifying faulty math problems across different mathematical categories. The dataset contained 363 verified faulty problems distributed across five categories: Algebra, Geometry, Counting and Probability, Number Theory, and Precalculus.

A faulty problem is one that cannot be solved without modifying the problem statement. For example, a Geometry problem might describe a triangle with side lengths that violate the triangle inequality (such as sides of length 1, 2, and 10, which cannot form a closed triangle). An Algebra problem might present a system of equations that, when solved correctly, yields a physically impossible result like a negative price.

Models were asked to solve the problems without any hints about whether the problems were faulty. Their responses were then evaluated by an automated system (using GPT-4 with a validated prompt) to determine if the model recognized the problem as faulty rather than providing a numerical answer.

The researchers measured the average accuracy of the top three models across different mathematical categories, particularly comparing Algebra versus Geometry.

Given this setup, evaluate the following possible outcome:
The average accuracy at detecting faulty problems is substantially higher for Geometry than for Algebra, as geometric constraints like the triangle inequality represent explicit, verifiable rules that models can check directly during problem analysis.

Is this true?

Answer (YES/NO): NO